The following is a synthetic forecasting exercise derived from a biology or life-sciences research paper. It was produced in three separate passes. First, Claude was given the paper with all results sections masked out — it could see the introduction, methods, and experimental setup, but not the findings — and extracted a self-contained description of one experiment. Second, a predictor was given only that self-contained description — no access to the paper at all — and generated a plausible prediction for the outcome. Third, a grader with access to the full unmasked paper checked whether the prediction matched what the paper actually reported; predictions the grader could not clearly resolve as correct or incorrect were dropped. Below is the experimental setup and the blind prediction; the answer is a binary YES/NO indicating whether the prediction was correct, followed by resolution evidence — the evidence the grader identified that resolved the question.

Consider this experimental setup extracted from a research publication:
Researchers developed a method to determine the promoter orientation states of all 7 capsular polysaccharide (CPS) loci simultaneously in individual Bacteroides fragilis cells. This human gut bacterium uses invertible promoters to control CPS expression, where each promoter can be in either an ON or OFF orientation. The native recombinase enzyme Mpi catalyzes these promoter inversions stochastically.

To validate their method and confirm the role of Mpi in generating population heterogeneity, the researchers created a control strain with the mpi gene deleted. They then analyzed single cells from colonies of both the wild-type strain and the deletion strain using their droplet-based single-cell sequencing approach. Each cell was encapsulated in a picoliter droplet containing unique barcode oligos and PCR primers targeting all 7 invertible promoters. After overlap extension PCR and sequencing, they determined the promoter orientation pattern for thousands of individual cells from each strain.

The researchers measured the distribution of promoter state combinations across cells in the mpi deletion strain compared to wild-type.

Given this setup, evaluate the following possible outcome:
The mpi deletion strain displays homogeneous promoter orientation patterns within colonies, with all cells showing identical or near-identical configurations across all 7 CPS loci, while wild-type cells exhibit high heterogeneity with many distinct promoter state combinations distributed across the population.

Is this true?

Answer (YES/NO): YES